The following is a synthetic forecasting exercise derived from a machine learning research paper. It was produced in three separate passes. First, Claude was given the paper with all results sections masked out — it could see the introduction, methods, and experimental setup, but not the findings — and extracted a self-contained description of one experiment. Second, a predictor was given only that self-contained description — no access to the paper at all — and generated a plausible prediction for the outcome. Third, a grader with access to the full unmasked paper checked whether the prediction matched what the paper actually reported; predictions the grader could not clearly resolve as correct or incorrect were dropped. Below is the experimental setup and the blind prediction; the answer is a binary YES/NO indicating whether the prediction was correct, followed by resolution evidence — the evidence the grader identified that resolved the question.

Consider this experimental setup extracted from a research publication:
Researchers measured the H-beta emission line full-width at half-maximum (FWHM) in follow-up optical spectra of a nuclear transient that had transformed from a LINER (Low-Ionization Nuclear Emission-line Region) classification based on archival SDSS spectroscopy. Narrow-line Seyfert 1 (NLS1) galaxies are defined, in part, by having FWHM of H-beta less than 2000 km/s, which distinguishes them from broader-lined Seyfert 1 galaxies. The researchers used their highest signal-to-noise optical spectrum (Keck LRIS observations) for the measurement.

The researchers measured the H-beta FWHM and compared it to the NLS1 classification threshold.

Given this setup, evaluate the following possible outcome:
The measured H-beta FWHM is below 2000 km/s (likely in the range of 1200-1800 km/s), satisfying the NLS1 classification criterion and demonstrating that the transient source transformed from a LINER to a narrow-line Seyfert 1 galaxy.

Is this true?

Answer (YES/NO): NO